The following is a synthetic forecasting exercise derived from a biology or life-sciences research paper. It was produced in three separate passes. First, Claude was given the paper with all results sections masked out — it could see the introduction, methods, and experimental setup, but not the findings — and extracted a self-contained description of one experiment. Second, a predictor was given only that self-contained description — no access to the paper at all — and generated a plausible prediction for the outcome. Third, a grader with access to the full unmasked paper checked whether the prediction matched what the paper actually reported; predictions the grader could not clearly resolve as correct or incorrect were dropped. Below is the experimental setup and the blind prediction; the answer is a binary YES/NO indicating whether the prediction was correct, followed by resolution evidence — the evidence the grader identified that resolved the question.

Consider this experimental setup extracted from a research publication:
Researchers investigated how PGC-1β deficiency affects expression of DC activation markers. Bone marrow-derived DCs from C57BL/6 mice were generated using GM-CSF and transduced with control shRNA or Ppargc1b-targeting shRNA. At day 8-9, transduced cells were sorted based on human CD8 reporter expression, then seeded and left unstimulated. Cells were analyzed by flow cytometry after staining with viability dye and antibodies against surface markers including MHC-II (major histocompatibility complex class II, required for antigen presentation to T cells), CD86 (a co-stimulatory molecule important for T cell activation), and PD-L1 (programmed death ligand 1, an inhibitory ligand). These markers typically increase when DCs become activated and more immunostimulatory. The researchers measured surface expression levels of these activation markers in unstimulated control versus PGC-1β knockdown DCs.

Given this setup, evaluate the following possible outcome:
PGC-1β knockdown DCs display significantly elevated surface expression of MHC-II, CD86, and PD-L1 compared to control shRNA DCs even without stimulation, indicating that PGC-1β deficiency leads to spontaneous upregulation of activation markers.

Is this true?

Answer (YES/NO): NO